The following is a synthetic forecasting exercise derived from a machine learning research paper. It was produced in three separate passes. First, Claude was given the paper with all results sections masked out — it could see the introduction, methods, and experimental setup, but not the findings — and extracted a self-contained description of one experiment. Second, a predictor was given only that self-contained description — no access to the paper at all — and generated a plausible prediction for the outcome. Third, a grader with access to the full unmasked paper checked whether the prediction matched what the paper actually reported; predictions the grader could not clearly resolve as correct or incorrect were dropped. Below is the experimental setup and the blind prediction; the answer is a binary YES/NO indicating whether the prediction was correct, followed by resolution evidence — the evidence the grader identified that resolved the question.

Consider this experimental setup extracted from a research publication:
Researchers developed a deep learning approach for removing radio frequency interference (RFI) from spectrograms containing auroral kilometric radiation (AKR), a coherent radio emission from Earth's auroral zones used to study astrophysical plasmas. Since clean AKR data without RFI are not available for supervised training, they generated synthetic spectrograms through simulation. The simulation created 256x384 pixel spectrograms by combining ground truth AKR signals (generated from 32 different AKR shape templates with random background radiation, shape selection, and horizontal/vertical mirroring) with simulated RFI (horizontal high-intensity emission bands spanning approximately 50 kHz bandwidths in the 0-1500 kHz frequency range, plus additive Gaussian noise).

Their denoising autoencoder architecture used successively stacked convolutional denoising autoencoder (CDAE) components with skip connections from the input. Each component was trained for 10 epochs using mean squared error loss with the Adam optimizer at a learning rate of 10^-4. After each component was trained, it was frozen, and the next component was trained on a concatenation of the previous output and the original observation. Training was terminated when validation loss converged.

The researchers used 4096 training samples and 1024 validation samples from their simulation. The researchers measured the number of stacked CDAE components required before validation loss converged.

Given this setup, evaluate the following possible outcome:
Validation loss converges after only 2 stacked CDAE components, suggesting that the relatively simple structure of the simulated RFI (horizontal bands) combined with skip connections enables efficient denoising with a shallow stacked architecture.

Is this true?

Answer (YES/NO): NO